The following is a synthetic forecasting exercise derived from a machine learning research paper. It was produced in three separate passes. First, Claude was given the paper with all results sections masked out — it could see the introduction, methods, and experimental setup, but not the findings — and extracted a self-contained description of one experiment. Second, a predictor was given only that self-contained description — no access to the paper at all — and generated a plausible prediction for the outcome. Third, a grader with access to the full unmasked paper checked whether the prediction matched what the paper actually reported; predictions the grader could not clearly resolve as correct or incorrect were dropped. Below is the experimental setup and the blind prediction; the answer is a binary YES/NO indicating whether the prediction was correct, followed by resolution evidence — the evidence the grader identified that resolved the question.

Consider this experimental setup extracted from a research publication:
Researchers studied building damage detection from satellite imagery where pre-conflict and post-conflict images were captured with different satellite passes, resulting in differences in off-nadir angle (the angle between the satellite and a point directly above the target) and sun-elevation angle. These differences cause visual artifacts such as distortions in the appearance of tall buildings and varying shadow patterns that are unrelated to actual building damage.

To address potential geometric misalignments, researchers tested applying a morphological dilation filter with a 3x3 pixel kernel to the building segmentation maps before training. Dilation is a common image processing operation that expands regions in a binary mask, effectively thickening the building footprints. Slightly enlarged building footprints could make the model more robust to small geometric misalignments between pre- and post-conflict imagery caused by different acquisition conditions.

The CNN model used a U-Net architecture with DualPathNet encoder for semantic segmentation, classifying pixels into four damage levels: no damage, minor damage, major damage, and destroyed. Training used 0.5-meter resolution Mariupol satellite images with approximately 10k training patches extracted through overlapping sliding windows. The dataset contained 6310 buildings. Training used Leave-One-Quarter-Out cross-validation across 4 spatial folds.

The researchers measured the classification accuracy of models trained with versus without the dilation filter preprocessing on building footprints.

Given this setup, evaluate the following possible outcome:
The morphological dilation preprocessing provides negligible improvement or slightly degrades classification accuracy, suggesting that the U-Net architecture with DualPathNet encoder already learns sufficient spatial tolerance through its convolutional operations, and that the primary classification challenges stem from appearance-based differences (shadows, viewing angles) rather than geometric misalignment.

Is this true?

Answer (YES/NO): NO